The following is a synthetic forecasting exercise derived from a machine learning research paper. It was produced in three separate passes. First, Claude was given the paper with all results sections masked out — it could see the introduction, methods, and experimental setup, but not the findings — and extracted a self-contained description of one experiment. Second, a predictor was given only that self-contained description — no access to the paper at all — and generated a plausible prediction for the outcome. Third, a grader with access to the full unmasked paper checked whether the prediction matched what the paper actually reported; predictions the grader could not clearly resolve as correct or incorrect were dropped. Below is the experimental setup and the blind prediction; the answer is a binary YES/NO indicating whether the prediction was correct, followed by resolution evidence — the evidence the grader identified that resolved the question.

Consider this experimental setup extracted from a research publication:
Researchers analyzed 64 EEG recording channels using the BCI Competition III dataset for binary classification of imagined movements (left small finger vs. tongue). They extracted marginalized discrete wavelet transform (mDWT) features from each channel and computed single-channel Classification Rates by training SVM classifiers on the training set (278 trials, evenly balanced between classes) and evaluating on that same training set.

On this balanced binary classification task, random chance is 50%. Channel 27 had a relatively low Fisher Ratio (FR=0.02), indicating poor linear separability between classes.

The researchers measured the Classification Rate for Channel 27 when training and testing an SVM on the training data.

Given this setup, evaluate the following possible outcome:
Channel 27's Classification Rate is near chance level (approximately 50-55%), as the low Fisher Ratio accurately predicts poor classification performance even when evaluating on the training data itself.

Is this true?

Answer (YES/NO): NO